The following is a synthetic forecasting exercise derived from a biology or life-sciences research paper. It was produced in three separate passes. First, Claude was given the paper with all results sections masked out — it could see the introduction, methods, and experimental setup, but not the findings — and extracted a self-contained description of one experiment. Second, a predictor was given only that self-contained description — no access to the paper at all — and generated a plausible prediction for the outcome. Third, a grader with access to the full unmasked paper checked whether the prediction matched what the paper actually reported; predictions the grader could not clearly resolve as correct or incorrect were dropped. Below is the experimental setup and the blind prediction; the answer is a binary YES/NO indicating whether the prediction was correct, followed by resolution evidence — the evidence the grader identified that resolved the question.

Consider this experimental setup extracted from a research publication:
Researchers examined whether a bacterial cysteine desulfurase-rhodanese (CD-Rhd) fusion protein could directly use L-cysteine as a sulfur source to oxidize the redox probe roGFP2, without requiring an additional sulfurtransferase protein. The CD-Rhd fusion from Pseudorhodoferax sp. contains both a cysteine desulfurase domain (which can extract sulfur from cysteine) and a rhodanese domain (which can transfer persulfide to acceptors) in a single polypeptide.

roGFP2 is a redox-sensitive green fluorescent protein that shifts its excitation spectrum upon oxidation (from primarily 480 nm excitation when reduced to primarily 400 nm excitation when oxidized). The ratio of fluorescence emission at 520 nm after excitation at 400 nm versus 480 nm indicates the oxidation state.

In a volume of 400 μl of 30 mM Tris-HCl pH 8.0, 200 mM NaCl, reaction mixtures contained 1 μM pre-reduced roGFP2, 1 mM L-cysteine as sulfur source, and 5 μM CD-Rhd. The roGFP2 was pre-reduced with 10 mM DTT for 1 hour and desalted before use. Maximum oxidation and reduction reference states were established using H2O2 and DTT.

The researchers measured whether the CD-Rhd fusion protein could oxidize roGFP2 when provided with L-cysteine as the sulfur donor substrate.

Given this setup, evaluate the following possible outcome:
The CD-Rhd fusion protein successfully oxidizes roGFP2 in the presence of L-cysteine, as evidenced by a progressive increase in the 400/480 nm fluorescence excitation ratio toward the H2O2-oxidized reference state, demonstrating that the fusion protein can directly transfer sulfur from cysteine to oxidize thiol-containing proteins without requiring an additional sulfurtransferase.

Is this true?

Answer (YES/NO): YES